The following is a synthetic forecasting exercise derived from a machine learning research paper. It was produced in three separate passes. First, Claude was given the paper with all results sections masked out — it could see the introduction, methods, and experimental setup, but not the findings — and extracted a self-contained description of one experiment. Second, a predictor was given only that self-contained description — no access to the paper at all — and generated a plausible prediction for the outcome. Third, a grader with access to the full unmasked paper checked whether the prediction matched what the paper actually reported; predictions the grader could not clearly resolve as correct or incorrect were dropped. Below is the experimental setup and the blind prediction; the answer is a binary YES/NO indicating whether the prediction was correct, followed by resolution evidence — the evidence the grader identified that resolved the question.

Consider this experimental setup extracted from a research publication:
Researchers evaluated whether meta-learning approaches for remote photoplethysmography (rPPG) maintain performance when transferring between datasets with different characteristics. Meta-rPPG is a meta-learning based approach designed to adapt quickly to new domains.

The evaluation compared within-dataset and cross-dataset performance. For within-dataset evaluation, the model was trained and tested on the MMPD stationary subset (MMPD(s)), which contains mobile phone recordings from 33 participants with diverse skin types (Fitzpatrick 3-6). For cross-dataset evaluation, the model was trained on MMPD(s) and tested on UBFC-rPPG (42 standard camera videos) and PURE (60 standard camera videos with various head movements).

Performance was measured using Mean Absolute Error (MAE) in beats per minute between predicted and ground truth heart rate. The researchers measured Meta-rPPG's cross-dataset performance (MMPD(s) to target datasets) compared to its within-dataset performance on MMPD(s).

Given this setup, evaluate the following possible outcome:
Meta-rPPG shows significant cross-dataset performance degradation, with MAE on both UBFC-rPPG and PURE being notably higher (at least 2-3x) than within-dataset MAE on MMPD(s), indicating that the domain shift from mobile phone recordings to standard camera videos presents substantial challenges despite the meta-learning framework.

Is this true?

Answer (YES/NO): NO